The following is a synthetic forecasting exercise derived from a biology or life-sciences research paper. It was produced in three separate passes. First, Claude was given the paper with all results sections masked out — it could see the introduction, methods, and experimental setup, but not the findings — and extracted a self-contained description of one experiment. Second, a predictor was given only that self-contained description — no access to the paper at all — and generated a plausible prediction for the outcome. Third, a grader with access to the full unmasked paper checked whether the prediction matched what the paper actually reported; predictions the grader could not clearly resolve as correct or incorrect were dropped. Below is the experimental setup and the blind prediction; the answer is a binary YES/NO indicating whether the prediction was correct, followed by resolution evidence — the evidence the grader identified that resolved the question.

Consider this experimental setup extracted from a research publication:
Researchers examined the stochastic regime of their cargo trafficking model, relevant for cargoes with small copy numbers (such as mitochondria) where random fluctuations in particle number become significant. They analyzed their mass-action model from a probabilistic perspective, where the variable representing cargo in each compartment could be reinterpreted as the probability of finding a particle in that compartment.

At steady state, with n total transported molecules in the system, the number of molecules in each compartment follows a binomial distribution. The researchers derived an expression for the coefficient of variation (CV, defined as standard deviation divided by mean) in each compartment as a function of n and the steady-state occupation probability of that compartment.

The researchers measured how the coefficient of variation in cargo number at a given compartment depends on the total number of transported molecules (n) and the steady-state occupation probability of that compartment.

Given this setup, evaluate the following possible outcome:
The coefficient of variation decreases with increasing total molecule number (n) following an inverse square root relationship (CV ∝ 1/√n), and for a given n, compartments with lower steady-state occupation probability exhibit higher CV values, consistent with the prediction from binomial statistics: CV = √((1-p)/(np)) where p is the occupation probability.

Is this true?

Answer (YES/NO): YES